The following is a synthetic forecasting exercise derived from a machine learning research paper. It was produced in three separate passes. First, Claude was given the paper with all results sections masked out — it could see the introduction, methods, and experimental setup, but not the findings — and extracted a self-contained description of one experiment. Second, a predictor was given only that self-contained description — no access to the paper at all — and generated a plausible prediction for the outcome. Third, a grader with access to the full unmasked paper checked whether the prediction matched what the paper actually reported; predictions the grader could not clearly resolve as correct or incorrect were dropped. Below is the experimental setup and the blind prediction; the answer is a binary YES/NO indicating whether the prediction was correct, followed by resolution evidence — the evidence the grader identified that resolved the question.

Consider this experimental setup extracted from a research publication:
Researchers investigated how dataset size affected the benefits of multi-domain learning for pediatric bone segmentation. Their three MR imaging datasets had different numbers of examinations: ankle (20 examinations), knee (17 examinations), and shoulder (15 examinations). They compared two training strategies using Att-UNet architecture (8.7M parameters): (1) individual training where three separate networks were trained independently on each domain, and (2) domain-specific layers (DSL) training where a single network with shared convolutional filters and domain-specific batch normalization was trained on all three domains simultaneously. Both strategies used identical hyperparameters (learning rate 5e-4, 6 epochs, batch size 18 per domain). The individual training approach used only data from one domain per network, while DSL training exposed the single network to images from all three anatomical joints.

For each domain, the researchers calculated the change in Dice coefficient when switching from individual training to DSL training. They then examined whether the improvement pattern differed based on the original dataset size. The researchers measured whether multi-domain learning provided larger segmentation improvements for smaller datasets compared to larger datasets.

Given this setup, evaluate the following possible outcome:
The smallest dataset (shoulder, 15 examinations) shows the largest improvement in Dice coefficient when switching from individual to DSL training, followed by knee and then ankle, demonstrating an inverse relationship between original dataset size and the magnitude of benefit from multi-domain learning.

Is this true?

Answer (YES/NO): NO